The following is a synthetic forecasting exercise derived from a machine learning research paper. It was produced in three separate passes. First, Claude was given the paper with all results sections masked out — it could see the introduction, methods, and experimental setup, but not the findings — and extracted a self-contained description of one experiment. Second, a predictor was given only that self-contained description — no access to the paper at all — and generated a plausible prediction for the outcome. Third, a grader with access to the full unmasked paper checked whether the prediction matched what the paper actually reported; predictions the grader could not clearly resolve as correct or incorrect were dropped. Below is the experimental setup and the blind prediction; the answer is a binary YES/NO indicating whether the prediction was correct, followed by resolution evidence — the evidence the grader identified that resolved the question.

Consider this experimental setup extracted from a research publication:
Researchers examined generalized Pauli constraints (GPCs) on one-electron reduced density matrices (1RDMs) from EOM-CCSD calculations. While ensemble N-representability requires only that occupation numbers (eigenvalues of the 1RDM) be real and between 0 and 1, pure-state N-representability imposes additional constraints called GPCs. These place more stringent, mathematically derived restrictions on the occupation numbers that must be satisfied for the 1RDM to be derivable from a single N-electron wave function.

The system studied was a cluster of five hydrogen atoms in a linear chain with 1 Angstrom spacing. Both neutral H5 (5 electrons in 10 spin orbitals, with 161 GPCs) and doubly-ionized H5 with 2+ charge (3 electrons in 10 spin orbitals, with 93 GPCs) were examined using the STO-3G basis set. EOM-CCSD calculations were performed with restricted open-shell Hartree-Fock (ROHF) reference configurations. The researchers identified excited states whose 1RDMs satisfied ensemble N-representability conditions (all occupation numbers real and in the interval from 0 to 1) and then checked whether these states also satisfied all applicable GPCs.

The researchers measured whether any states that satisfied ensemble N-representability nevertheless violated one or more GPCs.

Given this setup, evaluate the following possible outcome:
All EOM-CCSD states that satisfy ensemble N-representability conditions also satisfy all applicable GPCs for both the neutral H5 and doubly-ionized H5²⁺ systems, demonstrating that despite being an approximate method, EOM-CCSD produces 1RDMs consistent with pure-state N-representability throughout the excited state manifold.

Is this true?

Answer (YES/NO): NO